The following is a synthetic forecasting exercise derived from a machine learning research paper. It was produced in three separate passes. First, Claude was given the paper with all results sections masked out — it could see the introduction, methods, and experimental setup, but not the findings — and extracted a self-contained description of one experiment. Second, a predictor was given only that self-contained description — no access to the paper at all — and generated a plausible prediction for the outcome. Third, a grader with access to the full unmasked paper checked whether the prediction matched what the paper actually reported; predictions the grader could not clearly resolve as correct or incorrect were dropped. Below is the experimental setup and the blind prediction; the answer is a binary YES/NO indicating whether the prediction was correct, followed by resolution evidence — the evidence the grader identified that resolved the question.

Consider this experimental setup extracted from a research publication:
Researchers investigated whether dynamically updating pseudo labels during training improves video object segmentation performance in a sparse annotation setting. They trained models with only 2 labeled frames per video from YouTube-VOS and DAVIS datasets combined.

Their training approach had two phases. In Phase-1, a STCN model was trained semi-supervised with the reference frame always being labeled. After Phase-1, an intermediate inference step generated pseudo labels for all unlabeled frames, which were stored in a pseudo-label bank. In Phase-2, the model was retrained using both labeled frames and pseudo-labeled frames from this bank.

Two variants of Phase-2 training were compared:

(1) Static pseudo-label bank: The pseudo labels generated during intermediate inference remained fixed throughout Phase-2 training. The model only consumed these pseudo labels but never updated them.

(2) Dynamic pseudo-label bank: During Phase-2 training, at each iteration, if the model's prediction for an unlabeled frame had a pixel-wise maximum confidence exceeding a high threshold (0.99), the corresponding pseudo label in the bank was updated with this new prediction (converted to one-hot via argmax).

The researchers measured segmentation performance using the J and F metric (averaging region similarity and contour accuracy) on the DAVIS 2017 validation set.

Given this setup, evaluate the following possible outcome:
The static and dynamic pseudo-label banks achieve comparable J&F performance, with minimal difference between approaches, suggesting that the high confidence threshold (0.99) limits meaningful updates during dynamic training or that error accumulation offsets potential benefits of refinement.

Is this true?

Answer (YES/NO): YES